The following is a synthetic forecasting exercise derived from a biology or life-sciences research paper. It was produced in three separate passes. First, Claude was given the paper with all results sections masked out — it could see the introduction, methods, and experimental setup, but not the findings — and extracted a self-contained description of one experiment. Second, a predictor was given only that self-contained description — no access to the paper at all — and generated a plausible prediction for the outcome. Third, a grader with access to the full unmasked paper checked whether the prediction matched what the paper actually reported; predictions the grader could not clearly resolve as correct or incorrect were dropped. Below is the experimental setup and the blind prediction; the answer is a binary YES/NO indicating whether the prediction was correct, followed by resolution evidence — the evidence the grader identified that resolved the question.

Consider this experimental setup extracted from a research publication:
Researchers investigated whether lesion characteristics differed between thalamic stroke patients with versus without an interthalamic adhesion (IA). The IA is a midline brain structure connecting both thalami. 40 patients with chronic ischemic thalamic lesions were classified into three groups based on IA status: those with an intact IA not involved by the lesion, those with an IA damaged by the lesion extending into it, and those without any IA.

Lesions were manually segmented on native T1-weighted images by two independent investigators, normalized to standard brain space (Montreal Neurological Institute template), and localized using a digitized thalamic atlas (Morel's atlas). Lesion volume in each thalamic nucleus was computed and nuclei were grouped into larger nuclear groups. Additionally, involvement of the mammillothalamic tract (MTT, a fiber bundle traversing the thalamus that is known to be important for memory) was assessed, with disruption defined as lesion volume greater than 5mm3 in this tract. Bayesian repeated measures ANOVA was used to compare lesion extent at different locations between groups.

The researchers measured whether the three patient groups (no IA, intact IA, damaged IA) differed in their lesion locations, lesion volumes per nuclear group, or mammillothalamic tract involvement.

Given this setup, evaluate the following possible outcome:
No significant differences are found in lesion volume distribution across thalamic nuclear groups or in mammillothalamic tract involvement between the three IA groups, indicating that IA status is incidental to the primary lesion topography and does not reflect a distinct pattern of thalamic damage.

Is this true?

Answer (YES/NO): YES